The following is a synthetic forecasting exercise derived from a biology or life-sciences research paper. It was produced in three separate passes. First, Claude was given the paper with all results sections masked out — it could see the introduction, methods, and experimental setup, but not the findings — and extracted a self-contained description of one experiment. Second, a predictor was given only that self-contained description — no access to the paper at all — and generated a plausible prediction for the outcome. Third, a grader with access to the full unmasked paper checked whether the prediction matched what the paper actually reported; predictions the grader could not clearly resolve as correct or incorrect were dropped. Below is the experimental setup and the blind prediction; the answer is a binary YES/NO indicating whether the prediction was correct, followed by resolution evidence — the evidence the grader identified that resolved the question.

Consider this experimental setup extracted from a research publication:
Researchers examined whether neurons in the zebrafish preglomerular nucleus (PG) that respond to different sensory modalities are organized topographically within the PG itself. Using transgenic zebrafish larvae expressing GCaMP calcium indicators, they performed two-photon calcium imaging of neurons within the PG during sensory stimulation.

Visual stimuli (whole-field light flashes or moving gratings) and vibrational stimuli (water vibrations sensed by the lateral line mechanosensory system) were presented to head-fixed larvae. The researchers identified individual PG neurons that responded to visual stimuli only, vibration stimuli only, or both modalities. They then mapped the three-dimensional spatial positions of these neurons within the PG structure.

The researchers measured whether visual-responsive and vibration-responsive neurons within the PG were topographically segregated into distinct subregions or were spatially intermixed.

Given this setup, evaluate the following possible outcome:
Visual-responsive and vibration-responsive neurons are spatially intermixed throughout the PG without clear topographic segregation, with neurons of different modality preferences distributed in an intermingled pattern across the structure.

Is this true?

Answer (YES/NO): NO